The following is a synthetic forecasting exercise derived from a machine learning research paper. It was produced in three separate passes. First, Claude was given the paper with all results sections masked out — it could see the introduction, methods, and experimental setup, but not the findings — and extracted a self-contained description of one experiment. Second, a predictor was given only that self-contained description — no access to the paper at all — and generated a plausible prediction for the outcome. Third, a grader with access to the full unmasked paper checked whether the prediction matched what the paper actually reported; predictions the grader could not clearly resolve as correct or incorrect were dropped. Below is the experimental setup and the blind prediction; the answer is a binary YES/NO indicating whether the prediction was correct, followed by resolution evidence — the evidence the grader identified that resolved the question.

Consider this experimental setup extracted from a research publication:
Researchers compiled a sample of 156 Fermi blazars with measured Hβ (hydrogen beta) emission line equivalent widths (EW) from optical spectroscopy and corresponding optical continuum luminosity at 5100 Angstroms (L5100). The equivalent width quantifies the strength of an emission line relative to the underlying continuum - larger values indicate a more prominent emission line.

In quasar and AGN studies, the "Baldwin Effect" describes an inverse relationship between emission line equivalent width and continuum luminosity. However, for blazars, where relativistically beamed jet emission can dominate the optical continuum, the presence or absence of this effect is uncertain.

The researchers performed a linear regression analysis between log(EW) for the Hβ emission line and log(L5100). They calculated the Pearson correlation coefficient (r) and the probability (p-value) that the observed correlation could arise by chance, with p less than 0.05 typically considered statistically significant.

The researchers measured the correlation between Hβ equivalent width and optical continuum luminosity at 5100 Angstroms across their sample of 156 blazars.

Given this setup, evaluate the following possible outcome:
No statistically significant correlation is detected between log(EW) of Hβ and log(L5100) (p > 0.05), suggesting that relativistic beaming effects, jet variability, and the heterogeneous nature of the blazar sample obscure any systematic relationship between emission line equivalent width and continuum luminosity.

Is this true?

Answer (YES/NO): YES